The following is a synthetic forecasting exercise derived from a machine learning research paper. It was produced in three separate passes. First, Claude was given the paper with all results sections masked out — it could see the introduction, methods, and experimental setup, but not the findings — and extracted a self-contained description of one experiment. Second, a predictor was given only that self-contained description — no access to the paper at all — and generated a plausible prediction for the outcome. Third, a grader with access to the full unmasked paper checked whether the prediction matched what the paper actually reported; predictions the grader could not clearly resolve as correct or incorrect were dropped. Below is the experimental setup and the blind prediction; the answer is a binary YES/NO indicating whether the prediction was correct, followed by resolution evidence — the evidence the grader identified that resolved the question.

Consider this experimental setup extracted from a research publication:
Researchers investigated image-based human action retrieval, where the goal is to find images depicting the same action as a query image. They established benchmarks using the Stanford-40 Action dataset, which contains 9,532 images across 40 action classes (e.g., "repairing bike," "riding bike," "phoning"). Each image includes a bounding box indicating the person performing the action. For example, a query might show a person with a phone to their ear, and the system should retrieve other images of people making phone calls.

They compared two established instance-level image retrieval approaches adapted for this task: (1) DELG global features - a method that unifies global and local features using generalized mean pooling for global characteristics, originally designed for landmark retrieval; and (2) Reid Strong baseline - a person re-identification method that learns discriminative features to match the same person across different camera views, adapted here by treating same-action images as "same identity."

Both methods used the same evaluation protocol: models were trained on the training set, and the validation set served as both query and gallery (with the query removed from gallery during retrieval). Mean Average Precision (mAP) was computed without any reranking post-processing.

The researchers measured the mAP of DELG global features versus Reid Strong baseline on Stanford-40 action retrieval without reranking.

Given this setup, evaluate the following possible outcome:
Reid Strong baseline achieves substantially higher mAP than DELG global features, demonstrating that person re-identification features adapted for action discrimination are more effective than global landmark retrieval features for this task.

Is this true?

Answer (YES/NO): YES